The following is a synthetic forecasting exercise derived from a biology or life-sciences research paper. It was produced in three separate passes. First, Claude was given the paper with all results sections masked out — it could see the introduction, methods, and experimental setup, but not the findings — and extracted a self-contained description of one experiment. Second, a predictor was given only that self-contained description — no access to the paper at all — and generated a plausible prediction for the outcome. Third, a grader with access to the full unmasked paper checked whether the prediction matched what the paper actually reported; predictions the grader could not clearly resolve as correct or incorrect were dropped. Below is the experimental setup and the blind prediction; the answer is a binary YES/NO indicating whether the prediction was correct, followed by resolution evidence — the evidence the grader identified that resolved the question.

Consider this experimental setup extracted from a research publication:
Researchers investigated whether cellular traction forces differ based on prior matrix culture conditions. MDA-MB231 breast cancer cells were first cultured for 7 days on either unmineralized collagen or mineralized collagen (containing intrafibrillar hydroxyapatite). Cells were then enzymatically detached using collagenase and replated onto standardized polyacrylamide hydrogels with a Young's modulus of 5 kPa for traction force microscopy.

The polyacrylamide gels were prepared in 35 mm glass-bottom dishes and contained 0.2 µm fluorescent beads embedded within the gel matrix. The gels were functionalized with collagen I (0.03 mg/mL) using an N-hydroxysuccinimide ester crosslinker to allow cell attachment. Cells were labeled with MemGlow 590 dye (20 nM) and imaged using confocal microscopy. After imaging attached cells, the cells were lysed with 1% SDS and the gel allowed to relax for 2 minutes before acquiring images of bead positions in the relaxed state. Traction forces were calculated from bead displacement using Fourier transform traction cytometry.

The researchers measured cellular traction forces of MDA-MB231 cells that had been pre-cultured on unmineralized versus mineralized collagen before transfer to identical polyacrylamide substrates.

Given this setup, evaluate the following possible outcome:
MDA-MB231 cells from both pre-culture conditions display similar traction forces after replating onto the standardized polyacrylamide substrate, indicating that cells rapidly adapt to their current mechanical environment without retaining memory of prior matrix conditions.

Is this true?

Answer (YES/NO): NO